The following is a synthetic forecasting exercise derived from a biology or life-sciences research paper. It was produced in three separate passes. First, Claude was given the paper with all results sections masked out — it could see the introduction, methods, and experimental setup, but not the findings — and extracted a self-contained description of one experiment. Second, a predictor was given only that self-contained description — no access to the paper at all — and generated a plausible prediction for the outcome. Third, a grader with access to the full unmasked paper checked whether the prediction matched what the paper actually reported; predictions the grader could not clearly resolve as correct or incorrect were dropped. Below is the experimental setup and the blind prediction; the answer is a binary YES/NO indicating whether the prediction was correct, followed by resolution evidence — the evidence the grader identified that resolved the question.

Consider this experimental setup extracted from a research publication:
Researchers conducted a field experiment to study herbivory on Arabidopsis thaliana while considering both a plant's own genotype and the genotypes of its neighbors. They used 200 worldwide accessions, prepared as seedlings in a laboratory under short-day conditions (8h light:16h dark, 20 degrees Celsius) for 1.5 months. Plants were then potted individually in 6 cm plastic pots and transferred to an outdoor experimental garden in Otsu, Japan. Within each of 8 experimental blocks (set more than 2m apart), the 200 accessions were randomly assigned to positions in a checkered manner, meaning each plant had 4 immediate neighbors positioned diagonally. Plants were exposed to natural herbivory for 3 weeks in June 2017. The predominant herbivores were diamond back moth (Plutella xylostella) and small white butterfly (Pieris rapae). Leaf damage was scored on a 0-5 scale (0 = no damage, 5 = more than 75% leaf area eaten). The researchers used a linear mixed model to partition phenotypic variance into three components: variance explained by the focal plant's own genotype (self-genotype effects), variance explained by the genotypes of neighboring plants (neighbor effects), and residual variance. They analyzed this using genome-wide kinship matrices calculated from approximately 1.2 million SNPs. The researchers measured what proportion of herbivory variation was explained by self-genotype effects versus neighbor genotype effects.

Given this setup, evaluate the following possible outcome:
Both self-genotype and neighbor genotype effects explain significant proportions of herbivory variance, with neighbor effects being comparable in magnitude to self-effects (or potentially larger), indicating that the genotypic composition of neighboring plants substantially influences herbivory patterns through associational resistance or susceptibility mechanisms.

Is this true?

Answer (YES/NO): YES